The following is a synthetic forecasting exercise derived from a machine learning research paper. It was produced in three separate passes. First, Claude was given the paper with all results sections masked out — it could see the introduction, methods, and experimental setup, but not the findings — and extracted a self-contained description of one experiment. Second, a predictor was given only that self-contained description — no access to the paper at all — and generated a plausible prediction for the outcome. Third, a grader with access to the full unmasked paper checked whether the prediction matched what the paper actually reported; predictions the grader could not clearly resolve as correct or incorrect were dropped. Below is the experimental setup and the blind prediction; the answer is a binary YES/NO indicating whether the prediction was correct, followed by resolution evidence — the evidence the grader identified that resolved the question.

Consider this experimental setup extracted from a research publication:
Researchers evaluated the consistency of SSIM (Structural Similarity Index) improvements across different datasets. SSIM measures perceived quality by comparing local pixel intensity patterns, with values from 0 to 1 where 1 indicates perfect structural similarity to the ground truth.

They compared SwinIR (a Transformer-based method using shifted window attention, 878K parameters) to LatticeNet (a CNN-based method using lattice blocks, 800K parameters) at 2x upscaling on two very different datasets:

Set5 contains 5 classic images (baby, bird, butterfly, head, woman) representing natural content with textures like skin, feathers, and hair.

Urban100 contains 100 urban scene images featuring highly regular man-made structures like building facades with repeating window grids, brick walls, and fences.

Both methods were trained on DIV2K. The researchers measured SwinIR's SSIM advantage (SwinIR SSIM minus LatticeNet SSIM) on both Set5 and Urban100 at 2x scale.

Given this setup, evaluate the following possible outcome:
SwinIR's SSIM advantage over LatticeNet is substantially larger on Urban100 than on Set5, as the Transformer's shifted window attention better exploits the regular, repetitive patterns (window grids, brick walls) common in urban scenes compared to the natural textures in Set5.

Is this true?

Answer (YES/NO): YES